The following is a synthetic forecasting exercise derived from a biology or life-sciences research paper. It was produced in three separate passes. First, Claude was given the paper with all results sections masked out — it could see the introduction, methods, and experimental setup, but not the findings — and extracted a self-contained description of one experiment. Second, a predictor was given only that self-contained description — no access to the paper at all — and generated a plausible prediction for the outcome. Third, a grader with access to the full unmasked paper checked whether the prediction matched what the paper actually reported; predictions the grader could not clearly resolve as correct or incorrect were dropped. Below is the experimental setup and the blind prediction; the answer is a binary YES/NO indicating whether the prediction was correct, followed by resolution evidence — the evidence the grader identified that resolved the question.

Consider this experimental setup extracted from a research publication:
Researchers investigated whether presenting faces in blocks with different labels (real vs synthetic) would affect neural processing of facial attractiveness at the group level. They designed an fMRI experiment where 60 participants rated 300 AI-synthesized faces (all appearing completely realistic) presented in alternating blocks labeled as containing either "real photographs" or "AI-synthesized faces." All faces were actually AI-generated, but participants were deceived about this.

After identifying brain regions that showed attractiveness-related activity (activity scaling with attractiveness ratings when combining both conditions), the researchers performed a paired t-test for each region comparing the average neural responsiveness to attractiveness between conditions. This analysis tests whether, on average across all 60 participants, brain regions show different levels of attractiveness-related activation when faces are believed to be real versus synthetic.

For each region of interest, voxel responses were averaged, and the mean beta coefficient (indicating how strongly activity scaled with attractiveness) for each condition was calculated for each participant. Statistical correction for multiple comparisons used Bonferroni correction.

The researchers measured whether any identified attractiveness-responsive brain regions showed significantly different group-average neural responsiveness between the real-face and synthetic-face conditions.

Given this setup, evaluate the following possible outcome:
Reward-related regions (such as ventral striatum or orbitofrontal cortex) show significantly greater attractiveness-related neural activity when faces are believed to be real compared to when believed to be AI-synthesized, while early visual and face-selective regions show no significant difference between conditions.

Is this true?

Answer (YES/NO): NO